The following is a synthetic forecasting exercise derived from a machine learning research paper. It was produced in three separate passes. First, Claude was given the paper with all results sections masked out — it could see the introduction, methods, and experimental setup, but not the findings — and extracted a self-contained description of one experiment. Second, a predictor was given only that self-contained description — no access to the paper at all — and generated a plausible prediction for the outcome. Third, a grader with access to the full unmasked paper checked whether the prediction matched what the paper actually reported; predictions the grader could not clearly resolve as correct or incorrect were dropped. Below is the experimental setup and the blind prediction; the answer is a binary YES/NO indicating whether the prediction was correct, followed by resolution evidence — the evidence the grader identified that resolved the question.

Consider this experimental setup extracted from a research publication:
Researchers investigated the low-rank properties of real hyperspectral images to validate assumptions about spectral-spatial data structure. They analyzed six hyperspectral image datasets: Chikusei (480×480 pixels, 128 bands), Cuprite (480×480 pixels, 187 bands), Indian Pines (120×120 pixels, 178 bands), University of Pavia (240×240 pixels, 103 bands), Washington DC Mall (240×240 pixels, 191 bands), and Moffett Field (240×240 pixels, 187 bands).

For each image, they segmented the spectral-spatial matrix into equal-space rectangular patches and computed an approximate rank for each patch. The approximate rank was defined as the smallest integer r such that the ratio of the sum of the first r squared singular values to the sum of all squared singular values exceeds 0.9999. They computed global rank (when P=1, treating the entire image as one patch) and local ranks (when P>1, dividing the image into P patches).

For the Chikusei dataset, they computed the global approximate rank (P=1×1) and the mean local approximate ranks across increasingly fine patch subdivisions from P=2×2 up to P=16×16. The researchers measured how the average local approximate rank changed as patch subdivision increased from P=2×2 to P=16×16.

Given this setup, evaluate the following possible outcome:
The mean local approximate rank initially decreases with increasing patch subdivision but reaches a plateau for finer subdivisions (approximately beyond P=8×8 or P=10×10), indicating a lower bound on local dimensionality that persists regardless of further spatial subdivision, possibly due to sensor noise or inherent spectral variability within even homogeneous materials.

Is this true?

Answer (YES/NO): NO